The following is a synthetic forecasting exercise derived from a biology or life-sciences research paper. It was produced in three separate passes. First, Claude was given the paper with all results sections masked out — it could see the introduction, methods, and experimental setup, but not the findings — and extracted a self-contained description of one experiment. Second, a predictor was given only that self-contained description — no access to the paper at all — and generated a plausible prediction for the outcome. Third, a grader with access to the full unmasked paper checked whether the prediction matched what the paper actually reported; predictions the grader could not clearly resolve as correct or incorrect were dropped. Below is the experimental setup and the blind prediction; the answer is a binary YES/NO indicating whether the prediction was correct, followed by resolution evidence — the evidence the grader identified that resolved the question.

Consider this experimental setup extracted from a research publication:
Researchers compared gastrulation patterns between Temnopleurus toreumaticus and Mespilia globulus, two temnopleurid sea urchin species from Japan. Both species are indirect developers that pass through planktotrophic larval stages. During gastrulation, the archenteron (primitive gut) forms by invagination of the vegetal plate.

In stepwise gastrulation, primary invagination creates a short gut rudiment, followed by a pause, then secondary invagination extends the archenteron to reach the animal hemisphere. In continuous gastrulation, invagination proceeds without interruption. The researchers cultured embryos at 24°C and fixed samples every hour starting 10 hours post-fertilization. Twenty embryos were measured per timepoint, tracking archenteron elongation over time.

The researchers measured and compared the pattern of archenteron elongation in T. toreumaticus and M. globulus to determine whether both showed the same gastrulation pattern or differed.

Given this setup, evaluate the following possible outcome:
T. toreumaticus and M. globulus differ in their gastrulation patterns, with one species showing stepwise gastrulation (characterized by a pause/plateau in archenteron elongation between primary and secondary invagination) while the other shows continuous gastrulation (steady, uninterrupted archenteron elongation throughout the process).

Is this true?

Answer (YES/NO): YES